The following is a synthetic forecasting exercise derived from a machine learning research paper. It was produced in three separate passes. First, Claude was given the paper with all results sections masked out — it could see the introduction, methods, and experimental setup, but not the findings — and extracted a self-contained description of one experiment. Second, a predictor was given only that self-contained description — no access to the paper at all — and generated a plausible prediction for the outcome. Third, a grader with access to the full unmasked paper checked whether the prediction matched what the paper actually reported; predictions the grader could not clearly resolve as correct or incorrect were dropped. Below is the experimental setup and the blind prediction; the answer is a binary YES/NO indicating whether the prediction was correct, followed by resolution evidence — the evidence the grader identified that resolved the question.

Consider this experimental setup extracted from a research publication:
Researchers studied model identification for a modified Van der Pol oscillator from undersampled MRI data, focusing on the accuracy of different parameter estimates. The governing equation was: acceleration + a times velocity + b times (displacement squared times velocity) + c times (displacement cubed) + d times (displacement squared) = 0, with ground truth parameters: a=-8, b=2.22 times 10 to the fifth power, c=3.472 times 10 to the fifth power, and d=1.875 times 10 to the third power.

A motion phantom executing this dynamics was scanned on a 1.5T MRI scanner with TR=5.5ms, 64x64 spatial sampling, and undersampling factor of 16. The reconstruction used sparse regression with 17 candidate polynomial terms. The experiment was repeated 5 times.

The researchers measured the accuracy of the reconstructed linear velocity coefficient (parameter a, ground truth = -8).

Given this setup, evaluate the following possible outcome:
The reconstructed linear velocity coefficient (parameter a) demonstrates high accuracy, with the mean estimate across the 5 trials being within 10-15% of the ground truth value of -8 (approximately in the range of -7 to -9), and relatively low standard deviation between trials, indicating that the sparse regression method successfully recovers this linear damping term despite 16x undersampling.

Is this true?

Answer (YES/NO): NO